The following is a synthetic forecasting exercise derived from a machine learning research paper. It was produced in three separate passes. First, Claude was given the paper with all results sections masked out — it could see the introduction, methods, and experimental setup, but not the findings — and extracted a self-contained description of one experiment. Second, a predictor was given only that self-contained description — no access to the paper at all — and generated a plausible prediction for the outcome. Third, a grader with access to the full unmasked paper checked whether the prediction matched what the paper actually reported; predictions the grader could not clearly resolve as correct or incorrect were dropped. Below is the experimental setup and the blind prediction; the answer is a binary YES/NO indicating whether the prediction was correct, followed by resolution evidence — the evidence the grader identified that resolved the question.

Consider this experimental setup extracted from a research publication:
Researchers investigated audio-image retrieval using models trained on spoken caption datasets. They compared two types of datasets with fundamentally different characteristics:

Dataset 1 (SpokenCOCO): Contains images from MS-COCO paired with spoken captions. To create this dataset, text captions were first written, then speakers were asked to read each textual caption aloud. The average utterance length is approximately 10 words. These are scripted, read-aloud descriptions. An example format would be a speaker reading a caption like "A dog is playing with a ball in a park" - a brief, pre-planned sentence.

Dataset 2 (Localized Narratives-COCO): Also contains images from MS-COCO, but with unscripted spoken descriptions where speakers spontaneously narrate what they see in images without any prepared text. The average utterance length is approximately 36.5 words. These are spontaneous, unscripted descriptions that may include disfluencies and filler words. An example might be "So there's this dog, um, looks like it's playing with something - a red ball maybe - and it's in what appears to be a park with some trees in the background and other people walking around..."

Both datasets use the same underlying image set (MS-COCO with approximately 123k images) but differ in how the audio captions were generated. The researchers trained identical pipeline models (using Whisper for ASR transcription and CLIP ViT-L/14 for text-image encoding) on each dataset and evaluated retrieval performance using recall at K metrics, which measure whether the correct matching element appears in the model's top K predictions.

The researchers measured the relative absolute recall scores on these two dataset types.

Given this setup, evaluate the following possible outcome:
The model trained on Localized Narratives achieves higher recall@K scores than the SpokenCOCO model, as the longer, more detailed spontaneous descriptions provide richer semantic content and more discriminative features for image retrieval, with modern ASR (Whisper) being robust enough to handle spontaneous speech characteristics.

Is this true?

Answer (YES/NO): NO